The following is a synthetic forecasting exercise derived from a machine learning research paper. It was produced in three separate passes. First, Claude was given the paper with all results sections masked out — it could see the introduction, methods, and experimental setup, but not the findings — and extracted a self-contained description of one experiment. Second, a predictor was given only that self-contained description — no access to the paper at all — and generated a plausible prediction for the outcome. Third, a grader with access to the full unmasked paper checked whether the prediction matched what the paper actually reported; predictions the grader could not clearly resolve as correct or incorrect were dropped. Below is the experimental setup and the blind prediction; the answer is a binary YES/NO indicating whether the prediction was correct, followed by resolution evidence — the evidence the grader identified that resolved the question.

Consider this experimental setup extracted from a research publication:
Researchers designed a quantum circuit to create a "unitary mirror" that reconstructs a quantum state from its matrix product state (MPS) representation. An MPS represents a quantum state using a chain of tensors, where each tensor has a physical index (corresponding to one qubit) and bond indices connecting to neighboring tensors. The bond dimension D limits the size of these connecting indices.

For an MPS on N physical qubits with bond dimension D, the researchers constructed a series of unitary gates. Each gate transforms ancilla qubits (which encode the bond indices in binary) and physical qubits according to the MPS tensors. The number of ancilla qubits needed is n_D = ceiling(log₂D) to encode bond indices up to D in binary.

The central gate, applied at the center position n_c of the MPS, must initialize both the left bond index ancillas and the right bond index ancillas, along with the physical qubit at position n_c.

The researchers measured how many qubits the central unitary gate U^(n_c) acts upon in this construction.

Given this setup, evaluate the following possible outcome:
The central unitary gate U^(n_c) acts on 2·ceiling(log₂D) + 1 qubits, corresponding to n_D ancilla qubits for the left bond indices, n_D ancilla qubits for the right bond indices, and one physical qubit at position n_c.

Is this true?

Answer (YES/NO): YES